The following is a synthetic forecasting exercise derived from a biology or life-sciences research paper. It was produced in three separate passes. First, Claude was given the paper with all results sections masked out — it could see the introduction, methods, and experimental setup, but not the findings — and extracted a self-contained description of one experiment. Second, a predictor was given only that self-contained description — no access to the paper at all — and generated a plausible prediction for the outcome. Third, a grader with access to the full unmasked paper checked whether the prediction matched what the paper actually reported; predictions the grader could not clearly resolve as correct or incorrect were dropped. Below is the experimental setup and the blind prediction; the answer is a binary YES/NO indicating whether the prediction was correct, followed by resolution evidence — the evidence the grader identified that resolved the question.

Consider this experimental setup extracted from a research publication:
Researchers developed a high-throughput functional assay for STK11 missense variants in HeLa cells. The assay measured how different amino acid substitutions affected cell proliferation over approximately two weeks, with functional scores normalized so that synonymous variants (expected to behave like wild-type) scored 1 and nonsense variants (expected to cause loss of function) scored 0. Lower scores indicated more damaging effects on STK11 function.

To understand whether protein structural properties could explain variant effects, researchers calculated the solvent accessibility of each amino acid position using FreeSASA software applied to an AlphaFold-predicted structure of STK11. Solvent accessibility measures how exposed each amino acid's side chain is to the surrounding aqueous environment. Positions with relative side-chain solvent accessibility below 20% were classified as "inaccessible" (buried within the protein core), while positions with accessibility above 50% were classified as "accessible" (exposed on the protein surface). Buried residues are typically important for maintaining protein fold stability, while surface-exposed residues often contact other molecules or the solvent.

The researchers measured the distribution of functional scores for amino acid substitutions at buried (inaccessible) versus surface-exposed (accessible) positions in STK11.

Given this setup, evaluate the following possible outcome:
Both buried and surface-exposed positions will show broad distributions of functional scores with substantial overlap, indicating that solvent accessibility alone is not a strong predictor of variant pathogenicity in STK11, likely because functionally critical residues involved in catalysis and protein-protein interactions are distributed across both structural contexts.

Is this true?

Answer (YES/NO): NO